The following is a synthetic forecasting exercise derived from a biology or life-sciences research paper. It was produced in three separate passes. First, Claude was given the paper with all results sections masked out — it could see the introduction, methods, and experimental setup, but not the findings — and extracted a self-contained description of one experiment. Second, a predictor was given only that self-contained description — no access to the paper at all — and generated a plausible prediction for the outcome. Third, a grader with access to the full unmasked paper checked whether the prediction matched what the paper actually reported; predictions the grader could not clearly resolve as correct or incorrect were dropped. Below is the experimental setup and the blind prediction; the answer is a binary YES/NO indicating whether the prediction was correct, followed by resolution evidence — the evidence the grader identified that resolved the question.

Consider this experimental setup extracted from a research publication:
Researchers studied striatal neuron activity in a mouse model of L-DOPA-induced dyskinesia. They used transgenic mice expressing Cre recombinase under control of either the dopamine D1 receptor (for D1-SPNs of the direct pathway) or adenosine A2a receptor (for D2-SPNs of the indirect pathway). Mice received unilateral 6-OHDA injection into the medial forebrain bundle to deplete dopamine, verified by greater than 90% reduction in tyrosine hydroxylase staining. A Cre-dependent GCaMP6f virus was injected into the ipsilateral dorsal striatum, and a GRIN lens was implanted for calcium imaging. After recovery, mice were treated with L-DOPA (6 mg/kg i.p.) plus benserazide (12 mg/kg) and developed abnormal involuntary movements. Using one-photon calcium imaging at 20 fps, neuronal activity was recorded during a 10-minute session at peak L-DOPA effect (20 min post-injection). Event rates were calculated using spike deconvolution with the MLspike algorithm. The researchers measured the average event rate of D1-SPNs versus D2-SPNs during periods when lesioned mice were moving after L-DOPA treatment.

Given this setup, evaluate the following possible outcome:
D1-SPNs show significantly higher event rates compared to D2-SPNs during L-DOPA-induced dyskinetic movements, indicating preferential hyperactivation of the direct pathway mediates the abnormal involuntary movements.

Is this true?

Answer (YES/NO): YES